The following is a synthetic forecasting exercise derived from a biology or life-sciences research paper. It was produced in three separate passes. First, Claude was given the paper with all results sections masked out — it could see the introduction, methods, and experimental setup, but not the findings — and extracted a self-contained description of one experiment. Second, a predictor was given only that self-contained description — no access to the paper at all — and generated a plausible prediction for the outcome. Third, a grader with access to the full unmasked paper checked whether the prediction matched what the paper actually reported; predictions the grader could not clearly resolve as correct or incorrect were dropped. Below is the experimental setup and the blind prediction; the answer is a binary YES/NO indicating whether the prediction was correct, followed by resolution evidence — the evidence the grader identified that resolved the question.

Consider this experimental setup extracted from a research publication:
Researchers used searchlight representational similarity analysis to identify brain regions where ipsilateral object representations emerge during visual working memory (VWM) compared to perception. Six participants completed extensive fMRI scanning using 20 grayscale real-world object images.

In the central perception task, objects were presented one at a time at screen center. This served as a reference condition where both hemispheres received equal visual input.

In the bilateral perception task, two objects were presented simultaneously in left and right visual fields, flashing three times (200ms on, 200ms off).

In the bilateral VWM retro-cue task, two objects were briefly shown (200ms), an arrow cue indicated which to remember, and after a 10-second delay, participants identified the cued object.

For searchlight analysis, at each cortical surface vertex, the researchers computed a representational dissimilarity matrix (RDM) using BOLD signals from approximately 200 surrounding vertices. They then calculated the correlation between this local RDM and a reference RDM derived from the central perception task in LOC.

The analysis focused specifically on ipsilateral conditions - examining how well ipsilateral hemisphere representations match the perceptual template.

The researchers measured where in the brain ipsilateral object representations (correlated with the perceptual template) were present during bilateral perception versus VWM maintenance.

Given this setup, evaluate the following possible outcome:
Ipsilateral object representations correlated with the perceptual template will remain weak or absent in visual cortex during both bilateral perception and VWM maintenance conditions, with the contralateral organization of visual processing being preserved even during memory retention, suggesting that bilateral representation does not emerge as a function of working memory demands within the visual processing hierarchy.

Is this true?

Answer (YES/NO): NO